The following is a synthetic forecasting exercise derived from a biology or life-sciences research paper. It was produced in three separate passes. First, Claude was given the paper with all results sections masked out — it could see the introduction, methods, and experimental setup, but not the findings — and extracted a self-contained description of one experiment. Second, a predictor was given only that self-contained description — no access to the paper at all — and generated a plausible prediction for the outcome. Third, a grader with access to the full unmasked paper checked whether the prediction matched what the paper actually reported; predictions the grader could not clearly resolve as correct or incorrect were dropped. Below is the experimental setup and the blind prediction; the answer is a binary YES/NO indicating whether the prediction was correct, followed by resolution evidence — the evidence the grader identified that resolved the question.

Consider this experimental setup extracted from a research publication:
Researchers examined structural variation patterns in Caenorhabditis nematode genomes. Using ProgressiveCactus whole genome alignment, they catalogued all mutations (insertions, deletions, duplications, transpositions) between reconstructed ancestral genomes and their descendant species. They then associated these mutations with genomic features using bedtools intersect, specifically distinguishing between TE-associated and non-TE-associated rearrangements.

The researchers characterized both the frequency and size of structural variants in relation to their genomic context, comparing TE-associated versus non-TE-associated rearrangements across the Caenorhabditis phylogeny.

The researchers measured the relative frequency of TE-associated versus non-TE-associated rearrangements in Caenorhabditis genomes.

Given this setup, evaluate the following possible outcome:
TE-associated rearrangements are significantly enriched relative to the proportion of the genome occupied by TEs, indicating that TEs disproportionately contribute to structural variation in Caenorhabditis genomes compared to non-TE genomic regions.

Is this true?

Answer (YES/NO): NO